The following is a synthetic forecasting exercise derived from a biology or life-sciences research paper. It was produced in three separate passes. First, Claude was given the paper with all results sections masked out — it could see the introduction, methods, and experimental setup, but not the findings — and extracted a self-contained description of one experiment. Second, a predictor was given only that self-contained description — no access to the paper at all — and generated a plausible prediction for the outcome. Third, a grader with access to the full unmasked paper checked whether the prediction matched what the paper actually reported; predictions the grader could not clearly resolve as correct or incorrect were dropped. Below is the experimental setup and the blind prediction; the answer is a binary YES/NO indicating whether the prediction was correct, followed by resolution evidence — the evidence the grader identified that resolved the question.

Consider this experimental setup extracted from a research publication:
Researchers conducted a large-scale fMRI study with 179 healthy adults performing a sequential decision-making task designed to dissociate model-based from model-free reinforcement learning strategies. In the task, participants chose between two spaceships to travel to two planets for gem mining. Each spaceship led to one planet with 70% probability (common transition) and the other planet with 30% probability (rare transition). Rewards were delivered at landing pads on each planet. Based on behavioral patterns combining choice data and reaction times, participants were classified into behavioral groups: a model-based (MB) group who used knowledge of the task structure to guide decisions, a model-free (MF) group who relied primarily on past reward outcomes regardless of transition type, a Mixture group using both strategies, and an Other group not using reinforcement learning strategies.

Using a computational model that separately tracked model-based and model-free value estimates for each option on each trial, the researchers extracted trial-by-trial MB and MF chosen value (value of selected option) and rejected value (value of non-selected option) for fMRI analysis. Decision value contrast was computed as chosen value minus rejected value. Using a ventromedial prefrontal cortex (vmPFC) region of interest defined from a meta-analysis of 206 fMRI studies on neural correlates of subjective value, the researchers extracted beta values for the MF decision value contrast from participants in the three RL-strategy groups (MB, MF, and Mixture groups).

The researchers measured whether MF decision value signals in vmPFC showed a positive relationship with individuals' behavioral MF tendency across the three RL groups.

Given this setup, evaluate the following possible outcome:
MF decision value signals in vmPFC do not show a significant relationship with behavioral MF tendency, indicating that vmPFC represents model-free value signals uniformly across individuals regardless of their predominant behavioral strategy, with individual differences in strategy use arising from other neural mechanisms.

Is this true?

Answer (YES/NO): YES